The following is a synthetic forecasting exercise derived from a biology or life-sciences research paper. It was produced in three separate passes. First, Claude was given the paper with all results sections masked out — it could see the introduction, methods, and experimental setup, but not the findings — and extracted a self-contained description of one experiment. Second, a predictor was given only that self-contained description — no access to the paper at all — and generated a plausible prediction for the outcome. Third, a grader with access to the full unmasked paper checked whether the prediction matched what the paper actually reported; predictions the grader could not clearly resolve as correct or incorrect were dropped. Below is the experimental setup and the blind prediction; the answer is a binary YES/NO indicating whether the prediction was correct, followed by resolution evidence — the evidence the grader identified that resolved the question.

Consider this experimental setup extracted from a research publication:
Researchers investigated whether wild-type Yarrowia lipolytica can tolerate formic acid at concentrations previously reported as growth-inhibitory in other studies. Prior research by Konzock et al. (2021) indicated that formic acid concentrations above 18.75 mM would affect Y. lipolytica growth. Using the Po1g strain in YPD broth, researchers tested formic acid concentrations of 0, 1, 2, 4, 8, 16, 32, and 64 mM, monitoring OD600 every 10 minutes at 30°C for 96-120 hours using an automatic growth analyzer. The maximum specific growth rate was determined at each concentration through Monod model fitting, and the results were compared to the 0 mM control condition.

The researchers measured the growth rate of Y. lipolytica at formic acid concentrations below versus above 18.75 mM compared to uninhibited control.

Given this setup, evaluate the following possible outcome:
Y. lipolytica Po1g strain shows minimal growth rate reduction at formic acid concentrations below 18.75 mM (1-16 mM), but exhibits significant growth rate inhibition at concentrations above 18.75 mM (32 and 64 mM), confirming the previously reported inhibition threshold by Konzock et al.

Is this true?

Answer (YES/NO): NO